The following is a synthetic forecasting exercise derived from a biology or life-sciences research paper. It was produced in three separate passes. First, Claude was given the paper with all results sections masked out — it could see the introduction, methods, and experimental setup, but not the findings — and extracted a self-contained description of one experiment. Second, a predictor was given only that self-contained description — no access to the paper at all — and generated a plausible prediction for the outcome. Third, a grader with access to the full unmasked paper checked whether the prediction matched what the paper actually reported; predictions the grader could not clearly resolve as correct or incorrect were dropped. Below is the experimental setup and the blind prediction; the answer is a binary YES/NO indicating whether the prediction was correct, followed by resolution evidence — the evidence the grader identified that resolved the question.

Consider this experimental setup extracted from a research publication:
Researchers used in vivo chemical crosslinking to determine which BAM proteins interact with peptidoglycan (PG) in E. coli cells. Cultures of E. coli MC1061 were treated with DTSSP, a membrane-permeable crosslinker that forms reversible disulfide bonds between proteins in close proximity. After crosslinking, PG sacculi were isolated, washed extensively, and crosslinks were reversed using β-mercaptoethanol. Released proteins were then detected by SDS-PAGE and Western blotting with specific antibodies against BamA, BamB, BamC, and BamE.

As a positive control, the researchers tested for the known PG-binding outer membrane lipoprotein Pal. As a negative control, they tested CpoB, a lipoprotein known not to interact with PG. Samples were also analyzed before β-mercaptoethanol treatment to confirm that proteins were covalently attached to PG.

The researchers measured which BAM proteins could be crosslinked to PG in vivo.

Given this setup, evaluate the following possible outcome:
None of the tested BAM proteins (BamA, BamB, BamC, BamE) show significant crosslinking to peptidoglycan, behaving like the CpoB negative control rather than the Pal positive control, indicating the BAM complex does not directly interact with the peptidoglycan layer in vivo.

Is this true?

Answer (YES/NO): NO